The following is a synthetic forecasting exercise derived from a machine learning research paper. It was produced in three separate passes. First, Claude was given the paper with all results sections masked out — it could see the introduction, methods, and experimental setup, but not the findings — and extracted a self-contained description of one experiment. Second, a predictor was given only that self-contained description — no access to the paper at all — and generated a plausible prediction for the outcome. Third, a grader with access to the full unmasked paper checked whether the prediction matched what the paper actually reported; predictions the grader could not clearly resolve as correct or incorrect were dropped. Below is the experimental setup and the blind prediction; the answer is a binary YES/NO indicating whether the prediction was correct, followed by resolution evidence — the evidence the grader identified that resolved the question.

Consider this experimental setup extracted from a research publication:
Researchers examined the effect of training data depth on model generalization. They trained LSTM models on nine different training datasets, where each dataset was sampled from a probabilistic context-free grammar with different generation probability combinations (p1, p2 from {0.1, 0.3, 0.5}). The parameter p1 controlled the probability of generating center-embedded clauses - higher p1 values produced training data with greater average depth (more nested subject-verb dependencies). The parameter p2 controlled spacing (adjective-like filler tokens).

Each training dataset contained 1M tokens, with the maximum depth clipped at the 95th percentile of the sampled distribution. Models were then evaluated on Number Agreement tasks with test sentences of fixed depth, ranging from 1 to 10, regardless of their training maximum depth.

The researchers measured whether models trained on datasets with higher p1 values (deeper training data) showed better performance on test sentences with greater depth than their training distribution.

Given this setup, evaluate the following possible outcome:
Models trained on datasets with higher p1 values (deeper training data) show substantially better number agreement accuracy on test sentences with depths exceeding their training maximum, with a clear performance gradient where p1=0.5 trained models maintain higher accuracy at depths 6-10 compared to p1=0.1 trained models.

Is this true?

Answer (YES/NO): NO